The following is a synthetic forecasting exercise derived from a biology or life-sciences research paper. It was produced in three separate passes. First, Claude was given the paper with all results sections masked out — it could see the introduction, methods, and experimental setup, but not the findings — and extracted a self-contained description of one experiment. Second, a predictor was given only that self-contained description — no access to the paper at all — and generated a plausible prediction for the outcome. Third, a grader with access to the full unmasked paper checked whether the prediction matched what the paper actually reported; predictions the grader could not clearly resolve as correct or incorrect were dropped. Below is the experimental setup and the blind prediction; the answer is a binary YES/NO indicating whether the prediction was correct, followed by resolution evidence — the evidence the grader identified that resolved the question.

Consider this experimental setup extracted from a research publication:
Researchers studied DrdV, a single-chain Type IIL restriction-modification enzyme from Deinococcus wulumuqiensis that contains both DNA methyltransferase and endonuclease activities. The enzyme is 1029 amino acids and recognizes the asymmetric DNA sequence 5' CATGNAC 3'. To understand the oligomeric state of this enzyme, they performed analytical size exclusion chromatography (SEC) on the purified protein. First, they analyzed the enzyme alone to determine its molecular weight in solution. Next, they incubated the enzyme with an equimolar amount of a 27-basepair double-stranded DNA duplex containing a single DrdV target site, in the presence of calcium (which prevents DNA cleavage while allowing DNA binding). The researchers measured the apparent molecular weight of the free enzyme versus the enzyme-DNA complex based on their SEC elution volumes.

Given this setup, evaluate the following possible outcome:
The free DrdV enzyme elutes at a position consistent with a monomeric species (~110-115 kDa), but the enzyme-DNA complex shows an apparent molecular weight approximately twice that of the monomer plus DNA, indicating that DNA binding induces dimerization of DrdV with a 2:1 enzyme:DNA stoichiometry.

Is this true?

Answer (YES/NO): NO